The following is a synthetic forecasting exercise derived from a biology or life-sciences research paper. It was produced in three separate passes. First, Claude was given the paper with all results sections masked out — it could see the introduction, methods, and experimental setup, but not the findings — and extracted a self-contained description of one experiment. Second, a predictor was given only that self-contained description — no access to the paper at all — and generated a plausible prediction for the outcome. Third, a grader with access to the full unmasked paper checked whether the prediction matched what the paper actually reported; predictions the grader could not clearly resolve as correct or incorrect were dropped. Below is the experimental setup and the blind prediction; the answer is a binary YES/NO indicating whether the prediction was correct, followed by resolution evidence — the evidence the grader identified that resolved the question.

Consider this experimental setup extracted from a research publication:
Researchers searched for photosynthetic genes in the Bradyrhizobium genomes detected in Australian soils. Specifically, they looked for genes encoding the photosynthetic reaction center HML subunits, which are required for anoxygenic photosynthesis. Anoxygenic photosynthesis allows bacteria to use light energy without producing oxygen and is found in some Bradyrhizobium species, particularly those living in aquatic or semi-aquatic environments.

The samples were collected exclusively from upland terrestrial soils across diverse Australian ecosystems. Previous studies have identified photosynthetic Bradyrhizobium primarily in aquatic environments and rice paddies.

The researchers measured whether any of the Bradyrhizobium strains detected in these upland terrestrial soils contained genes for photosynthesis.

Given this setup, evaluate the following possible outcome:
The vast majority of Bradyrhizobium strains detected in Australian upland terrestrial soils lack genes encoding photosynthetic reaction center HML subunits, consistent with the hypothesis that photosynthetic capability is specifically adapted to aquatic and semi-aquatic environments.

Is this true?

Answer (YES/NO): YES